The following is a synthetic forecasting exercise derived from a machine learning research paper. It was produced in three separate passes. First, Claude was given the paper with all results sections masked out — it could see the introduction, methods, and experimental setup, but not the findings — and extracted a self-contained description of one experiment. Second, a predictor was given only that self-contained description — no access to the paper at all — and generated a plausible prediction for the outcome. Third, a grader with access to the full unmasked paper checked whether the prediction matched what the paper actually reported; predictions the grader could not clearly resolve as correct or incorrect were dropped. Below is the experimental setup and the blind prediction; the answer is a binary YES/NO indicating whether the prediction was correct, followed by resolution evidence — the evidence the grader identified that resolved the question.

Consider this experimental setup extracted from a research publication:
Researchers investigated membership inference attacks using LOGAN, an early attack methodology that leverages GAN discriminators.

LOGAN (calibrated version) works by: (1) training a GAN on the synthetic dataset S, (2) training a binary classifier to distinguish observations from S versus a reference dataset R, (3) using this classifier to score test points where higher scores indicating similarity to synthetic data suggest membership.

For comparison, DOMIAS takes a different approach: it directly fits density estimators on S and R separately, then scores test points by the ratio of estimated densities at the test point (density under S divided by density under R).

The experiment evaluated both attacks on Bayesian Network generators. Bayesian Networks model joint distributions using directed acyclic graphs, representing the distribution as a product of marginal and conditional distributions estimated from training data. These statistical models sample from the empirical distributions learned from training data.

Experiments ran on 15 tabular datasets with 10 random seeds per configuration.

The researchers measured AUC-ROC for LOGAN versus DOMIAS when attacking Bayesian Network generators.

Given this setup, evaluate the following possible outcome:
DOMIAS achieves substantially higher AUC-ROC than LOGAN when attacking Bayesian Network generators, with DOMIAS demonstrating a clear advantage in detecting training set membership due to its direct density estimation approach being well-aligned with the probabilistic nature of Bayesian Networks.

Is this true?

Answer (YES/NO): YES